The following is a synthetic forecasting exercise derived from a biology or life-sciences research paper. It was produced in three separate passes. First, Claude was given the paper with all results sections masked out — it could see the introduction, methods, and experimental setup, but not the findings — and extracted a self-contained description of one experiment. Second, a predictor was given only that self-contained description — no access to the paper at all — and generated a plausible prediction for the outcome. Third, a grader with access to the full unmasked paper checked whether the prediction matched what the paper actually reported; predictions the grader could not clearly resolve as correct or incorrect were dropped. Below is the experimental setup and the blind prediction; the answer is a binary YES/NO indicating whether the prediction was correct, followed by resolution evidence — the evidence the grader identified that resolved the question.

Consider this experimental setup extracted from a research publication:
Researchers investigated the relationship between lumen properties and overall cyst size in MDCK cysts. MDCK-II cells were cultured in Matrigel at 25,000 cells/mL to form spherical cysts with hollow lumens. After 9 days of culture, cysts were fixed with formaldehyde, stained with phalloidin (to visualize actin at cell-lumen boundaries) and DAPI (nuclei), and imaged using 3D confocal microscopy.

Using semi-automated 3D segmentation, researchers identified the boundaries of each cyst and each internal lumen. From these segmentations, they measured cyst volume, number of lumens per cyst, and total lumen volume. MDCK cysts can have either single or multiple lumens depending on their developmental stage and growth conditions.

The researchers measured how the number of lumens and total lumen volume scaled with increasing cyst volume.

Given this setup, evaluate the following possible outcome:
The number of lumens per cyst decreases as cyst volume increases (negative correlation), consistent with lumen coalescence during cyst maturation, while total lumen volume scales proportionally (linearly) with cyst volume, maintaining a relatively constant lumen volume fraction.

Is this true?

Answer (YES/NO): NO